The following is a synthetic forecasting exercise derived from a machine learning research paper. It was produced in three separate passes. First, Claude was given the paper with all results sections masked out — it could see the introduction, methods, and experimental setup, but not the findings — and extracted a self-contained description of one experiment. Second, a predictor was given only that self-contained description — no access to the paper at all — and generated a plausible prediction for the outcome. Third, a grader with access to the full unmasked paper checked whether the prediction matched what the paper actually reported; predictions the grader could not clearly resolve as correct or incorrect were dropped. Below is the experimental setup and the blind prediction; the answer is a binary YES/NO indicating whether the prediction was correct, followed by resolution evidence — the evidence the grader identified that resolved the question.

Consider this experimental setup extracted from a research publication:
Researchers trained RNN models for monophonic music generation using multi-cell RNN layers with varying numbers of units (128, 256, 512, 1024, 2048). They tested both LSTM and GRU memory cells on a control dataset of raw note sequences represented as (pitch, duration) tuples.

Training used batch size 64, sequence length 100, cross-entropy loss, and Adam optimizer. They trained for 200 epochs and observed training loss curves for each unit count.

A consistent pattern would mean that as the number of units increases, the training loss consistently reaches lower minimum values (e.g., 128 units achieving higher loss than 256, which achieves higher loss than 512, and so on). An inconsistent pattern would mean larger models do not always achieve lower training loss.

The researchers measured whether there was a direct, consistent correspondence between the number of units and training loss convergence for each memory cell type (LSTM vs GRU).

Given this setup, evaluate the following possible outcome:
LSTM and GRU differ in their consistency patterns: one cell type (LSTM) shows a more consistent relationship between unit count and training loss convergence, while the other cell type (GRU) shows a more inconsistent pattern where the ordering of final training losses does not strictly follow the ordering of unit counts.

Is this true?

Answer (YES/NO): YES